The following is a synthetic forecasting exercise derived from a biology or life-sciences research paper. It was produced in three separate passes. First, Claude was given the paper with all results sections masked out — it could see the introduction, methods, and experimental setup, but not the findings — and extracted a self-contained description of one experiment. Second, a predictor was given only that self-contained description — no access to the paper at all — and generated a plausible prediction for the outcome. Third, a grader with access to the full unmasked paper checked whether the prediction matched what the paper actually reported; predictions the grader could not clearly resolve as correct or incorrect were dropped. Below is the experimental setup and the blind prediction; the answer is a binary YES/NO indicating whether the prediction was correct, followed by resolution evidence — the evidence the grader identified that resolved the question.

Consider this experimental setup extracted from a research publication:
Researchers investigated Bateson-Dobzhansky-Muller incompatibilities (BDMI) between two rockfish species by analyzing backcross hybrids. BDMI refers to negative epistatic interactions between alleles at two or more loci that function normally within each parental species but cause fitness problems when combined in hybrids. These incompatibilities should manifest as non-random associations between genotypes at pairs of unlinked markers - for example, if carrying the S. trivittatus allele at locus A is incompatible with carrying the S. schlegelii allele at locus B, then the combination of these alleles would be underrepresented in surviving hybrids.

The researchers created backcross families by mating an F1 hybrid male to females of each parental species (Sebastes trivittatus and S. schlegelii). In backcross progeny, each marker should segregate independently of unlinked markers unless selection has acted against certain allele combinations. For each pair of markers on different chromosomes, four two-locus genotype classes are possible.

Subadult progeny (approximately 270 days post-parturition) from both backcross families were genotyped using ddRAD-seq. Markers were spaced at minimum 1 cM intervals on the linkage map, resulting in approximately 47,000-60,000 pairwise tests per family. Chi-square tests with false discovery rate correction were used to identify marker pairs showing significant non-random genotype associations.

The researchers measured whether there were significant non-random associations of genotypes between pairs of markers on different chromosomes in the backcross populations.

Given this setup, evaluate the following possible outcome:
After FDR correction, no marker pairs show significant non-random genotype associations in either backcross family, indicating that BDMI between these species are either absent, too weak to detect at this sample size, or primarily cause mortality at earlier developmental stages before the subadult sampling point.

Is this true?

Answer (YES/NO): YES